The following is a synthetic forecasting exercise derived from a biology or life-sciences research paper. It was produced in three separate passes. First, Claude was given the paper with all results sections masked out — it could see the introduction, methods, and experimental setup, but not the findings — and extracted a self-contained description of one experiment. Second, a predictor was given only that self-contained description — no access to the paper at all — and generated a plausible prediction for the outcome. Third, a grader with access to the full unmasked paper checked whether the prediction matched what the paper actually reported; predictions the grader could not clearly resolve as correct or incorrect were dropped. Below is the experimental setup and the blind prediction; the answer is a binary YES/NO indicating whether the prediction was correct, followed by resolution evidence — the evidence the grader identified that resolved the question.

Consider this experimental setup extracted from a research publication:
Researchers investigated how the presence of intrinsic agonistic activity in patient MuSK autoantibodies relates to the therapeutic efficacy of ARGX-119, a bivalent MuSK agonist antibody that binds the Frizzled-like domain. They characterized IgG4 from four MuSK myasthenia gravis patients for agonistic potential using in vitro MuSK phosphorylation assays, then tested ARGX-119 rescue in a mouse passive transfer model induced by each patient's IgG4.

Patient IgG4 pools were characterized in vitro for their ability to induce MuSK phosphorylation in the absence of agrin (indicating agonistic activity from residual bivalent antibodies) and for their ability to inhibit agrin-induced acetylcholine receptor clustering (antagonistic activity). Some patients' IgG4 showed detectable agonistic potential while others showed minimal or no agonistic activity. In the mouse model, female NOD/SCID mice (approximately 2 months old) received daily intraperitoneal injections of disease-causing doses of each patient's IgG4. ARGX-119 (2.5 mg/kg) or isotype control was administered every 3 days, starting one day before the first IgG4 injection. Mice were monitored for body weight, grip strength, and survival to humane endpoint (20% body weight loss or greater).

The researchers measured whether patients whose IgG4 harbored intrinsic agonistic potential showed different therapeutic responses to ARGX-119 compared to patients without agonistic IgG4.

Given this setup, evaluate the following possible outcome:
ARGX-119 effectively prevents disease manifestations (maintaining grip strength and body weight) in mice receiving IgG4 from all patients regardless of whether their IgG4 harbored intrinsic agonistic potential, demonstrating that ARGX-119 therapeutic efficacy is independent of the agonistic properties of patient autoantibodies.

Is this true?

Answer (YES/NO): NO